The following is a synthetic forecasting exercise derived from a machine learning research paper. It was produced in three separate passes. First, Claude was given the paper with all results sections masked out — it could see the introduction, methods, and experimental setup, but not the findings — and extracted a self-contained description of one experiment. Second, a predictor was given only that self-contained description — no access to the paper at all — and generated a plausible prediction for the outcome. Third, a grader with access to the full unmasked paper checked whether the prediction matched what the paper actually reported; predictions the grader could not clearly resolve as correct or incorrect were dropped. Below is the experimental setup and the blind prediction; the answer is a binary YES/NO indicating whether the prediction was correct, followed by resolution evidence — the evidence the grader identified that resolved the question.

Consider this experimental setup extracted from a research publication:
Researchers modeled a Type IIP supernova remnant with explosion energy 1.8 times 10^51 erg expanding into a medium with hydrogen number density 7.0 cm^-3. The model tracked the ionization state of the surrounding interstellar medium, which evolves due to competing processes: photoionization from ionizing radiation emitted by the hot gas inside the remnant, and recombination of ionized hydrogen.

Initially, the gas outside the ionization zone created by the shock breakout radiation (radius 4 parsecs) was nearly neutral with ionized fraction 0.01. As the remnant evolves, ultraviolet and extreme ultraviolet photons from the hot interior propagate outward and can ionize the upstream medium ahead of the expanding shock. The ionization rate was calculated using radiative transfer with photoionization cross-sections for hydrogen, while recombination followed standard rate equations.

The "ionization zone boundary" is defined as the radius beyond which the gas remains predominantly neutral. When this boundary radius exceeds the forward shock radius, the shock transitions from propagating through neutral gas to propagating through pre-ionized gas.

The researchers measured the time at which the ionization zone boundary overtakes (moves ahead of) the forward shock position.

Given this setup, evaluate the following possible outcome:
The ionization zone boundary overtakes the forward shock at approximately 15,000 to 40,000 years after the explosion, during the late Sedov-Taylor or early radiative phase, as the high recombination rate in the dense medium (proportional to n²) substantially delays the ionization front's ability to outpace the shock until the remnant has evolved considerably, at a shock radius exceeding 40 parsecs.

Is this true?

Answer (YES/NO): NO